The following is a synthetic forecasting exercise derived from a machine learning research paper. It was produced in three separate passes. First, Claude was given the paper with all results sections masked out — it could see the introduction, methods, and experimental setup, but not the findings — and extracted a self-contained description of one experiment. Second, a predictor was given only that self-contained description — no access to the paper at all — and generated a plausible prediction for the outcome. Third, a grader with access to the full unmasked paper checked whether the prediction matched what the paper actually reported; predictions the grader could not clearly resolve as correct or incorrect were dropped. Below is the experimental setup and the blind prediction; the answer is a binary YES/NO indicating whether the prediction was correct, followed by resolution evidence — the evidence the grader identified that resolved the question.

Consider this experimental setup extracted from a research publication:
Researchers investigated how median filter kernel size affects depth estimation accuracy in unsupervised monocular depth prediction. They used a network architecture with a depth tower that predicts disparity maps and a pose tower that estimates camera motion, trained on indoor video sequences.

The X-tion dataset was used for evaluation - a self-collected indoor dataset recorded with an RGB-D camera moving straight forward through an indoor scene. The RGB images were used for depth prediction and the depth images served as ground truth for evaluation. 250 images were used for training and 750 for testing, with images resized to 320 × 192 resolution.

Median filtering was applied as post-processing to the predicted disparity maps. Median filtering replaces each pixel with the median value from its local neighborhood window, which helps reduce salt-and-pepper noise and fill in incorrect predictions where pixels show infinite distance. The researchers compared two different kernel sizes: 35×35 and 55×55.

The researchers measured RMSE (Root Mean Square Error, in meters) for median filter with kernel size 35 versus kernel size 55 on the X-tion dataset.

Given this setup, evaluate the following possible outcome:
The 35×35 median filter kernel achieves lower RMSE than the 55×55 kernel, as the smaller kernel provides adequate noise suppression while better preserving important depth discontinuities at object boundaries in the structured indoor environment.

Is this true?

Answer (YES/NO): NO